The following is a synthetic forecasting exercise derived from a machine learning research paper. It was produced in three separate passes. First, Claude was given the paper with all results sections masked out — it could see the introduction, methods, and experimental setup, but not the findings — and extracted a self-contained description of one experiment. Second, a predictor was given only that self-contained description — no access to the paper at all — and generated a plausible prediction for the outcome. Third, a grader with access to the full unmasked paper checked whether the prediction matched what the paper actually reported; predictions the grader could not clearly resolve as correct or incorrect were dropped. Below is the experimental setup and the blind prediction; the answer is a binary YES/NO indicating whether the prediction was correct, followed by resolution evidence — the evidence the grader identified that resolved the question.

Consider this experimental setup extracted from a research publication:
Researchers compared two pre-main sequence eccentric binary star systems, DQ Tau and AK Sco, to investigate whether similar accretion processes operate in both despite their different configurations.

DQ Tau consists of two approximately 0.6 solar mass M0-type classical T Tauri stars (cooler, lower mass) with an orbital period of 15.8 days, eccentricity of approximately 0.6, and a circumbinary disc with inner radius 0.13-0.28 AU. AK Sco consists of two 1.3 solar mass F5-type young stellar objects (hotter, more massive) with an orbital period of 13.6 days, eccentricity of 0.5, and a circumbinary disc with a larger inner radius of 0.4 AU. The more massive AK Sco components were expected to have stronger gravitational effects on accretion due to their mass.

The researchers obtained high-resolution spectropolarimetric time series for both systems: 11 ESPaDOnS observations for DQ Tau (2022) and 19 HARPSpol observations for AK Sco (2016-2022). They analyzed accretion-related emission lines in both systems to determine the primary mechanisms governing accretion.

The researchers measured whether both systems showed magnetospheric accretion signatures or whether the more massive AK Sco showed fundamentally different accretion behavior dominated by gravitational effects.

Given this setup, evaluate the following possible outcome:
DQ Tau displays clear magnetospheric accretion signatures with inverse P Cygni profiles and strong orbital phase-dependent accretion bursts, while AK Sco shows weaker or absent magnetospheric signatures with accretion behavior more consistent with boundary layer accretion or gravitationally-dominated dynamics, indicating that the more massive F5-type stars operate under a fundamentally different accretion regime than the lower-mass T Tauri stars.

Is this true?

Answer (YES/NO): NO